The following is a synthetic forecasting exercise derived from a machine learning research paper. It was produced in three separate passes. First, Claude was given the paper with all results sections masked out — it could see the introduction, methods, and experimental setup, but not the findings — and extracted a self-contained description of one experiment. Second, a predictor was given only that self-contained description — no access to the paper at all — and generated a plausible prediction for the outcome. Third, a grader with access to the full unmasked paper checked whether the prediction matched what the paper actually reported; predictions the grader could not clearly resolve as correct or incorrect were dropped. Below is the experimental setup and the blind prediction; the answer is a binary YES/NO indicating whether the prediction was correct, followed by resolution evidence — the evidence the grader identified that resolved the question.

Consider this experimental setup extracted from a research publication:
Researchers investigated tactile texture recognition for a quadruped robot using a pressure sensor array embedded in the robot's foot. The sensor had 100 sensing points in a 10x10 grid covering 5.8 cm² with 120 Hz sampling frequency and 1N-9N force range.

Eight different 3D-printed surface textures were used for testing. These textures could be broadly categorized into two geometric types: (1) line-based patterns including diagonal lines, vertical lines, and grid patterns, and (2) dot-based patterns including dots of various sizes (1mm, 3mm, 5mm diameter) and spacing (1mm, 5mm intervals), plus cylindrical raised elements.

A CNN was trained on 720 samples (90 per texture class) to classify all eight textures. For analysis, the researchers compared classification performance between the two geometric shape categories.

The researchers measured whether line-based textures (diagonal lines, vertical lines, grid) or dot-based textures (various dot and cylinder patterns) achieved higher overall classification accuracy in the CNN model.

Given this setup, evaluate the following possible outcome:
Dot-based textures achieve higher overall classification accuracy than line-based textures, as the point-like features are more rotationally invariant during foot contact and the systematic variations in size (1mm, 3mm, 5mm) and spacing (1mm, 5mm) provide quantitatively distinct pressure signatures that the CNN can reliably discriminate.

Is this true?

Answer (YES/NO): NO